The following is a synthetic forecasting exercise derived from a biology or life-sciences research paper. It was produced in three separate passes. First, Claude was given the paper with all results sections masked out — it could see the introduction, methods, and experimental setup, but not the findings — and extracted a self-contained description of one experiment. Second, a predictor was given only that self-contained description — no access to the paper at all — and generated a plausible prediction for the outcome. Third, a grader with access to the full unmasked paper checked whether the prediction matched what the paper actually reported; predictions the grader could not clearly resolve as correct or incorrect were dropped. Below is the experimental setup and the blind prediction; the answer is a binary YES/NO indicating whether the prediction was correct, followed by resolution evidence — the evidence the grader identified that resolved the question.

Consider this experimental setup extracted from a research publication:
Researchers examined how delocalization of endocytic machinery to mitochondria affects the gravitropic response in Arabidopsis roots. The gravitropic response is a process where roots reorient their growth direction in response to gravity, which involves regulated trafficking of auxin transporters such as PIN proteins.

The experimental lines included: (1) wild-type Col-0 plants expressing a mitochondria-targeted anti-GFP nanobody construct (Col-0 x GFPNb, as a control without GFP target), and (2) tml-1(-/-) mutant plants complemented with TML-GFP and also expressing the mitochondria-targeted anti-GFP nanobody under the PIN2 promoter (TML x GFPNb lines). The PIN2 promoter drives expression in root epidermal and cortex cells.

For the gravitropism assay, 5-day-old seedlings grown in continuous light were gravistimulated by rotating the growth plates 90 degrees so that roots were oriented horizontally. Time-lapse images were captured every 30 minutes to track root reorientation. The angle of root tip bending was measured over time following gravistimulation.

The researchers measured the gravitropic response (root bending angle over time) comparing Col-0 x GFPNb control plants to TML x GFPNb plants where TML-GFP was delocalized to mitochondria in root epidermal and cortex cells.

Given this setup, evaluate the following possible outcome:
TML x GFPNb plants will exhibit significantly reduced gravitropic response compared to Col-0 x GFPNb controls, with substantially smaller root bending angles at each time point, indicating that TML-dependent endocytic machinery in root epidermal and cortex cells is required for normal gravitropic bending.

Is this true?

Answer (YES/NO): NO